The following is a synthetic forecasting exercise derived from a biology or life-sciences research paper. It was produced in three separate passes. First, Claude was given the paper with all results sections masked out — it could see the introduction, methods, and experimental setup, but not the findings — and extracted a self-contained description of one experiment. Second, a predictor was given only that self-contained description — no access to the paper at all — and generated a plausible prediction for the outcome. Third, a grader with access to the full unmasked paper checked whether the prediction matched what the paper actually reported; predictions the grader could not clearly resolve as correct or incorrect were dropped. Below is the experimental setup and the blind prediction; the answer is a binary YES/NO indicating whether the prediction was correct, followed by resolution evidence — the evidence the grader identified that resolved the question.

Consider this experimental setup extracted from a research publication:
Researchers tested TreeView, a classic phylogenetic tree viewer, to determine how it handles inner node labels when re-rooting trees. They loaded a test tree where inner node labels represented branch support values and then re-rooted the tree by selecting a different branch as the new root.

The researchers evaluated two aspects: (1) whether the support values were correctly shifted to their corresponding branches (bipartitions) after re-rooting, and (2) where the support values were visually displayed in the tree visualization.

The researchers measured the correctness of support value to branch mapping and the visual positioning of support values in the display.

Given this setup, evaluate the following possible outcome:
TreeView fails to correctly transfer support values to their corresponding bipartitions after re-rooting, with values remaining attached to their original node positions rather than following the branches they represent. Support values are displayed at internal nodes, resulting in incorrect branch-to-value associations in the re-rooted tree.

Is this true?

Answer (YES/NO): NO